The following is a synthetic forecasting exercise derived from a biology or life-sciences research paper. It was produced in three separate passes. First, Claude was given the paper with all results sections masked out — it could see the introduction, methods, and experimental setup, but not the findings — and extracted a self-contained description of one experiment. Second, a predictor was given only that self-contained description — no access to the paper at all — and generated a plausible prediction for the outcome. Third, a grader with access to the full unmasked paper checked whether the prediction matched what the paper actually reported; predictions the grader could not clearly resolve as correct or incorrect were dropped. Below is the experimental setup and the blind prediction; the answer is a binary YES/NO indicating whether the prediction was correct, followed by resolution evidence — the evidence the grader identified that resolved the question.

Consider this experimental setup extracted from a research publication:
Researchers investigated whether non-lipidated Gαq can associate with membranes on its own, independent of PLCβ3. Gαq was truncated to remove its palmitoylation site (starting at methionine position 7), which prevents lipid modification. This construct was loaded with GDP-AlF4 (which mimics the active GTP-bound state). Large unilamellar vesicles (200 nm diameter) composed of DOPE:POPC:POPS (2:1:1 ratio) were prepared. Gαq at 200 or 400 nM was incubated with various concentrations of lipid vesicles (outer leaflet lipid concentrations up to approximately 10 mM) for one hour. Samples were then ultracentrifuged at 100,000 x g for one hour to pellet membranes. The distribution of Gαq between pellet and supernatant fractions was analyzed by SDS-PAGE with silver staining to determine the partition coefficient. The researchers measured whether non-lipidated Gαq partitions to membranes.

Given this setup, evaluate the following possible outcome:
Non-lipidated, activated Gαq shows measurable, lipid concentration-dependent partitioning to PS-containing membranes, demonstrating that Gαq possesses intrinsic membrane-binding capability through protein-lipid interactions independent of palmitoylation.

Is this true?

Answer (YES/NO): NO